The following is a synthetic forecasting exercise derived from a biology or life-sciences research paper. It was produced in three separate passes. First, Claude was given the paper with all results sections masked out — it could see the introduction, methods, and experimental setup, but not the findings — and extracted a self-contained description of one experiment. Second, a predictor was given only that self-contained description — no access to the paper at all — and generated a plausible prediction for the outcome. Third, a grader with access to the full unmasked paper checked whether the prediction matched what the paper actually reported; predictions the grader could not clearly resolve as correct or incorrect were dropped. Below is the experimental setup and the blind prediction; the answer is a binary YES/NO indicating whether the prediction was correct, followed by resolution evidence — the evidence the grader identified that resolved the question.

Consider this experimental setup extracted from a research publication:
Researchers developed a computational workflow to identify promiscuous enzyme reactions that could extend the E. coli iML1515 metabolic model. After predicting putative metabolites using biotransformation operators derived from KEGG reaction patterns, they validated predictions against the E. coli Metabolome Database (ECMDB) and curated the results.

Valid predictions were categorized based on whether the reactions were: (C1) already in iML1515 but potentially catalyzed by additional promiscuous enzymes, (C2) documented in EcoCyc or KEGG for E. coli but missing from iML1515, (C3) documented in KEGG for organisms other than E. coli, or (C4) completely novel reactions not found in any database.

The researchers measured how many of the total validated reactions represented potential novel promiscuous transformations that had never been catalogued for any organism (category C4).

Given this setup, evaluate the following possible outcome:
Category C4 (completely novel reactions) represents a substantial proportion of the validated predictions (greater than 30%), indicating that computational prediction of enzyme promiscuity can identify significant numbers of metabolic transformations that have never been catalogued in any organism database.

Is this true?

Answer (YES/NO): NO